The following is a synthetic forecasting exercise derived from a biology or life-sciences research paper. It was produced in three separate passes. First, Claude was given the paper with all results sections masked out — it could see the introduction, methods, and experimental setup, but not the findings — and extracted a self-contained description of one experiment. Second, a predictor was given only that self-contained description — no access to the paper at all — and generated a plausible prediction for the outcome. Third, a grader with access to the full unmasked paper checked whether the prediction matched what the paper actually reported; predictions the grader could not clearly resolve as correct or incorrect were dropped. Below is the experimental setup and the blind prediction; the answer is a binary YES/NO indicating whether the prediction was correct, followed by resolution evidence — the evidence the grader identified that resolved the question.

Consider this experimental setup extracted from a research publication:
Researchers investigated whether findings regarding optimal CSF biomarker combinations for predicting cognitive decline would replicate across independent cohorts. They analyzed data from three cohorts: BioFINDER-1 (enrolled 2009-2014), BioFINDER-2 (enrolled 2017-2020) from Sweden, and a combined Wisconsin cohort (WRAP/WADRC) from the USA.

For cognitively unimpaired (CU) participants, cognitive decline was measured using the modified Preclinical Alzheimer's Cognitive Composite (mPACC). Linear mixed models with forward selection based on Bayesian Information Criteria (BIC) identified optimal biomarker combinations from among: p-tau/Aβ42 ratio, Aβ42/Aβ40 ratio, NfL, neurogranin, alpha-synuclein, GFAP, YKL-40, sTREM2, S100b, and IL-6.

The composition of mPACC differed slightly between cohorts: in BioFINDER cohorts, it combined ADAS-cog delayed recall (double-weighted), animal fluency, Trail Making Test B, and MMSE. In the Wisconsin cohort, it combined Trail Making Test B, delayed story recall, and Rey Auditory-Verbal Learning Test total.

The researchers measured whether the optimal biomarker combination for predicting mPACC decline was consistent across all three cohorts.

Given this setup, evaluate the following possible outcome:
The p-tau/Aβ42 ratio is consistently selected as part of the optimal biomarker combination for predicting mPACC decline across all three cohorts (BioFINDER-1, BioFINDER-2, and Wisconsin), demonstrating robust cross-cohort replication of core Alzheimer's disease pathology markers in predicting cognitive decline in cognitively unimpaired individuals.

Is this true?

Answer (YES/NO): YES